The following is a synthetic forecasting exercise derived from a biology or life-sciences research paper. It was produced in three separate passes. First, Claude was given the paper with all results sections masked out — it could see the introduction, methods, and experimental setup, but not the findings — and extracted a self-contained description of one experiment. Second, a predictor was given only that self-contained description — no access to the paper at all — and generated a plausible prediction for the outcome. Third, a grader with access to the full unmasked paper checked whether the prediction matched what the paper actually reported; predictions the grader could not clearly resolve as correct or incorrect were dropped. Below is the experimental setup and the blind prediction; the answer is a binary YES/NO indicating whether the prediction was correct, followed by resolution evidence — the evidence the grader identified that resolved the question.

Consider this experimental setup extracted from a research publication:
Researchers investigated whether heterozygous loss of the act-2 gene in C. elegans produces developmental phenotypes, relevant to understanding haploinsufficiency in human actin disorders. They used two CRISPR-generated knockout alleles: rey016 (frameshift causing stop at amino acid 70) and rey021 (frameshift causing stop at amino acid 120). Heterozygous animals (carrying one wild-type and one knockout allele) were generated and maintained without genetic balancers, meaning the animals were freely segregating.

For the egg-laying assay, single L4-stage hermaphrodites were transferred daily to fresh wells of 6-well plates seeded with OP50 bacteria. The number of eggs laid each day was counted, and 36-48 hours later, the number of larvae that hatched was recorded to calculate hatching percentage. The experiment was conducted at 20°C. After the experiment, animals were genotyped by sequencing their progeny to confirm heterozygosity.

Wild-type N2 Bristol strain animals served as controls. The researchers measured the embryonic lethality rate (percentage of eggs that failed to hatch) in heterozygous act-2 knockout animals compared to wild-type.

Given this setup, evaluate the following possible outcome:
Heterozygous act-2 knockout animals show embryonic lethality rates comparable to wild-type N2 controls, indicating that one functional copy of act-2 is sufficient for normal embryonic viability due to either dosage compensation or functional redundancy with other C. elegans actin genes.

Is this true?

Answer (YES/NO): YES